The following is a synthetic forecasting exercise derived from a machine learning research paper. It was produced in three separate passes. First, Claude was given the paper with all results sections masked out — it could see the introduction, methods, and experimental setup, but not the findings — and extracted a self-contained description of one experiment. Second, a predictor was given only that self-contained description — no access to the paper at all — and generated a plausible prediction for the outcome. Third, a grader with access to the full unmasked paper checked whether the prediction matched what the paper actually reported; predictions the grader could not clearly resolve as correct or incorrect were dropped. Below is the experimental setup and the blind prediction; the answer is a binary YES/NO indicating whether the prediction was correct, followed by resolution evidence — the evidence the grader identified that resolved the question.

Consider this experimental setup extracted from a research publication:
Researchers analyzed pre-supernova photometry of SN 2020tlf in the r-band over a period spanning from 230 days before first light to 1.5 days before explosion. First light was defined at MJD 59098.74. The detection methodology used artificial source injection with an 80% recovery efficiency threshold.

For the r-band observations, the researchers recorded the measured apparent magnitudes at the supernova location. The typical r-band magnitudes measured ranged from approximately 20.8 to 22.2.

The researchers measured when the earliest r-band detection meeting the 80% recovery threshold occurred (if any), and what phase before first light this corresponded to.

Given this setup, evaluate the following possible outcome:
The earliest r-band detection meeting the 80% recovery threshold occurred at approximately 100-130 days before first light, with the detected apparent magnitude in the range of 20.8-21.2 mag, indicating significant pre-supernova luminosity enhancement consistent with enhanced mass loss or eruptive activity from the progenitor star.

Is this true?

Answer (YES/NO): NO